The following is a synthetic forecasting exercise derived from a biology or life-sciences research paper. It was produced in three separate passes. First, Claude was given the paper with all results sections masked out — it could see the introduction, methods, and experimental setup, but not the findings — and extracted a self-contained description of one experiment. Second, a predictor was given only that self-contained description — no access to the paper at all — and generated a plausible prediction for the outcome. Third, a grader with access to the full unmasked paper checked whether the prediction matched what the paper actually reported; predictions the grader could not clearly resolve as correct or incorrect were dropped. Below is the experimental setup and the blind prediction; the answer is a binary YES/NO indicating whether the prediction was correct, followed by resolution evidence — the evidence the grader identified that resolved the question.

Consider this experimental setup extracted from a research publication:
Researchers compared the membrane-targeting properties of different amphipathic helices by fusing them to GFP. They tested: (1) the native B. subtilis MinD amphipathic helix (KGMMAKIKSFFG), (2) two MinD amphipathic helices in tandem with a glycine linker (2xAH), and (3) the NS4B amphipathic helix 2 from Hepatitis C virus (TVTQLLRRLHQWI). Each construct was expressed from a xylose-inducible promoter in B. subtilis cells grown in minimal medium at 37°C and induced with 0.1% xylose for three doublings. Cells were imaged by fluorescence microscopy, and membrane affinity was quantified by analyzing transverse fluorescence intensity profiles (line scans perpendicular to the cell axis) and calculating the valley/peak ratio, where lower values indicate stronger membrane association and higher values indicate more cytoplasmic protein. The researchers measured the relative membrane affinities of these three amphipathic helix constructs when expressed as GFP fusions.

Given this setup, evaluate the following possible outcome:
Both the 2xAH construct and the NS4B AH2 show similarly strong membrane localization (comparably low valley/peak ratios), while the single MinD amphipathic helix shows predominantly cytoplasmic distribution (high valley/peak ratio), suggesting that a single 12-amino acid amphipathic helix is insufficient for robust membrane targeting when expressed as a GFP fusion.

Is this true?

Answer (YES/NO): NO